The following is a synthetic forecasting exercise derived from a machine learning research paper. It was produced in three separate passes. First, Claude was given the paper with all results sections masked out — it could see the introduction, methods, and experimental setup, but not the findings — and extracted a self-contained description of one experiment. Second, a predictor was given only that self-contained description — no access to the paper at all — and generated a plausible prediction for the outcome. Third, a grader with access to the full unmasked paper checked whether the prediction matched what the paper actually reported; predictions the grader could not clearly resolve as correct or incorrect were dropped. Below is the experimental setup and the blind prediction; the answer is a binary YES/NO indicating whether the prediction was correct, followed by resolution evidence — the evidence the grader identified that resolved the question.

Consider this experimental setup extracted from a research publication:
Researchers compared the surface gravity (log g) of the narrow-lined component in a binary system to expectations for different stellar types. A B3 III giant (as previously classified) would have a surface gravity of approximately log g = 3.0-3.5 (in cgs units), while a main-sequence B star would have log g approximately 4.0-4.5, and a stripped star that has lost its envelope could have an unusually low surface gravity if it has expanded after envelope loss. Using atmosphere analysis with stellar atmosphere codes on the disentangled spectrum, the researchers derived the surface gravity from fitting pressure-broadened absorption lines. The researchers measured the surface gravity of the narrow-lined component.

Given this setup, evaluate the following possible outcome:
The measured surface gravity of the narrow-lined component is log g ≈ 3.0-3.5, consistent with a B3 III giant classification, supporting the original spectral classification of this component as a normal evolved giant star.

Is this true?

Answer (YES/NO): NO